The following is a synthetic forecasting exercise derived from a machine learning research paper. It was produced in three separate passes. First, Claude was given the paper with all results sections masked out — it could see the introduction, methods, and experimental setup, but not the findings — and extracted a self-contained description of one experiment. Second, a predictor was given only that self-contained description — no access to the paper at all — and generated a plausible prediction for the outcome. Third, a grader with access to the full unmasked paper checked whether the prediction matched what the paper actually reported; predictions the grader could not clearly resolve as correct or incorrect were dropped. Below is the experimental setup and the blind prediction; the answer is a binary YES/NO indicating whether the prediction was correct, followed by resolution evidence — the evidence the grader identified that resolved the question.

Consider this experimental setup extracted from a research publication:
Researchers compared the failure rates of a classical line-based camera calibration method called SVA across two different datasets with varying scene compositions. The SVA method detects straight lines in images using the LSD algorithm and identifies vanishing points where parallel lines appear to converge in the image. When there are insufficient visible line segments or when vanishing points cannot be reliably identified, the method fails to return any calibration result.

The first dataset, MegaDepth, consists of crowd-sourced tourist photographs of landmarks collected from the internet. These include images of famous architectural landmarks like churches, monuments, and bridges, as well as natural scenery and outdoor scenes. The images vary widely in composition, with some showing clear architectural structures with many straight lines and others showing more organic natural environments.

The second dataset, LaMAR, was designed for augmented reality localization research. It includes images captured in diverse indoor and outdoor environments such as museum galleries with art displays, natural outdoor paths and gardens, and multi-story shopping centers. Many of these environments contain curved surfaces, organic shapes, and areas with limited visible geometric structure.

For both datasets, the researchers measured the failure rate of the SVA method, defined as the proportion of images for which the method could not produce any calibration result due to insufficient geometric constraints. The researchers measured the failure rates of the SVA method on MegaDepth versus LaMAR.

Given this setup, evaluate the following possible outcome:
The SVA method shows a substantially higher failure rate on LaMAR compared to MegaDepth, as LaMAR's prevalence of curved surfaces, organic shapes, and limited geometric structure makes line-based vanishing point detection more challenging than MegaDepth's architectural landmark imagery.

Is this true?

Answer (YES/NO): YES